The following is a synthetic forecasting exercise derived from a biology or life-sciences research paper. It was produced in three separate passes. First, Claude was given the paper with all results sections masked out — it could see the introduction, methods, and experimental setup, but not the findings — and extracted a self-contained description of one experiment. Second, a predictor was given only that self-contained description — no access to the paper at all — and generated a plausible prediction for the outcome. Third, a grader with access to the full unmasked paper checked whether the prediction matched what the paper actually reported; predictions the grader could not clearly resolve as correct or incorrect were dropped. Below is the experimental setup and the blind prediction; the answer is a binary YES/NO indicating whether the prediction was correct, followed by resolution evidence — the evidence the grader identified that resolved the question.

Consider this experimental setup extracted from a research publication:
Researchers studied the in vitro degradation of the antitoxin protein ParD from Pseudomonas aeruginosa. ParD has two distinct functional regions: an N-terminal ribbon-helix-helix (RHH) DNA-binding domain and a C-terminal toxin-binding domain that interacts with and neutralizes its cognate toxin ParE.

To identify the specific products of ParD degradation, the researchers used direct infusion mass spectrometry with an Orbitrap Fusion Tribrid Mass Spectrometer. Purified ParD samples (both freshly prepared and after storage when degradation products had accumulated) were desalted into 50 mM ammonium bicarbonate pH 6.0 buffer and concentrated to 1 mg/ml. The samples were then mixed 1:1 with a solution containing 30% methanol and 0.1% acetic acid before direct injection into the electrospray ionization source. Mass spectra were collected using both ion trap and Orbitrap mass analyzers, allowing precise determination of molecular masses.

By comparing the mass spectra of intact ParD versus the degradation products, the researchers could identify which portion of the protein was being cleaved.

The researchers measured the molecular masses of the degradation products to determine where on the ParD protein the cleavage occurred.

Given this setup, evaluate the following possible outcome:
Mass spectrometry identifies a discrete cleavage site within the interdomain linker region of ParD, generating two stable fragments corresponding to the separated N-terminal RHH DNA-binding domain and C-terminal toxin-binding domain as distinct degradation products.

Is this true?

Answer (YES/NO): NO